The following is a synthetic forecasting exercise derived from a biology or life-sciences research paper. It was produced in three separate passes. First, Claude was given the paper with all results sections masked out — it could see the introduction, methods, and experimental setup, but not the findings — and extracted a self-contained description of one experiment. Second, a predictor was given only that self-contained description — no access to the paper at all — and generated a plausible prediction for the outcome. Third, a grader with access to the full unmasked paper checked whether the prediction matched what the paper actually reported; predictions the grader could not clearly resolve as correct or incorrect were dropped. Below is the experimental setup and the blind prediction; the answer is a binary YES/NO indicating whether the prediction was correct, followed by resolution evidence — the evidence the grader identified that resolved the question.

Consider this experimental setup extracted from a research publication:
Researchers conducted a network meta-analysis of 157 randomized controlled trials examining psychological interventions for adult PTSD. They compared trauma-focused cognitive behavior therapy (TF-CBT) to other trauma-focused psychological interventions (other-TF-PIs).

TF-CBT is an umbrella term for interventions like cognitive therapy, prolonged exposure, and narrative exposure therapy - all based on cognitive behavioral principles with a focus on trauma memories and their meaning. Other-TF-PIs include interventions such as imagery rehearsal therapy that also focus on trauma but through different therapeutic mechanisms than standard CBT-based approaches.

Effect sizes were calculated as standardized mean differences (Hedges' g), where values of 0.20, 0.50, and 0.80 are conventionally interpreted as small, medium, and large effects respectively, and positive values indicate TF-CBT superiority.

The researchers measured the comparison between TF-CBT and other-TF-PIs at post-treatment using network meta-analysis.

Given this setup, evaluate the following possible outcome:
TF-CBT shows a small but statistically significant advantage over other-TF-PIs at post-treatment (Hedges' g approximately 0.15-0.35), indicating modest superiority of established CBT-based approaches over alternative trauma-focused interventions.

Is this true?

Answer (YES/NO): YES